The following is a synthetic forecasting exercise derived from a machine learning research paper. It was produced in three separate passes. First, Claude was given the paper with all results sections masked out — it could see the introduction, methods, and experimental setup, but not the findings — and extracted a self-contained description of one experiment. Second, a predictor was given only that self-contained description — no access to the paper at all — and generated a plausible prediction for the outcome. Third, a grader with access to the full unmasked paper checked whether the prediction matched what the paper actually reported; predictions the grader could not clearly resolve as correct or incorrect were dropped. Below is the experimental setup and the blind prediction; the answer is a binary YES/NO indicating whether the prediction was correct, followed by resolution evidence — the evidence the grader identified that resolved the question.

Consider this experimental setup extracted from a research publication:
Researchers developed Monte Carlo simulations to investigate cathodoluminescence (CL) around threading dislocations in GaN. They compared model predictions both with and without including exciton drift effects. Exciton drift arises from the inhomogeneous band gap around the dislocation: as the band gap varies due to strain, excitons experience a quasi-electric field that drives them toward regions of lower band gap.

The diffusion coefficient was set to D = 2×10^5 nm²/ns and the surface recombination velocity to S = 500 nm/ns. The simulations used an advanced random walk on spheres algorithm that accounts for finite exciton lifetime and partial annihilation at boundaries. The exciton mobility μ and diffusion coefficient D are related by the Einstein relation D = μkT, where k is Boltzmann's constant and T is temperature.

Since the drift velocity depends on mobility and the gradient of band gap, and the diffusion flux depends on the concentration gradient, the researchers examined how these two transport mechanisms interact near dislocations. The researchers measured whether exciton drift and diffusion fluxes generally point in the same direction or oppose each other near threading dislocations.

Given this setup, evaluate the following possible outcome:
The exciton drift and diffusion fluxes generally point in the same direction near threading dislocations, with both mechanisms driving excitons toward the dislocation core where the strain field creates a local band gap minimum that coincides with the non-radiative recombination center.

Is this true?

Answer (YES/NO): NO